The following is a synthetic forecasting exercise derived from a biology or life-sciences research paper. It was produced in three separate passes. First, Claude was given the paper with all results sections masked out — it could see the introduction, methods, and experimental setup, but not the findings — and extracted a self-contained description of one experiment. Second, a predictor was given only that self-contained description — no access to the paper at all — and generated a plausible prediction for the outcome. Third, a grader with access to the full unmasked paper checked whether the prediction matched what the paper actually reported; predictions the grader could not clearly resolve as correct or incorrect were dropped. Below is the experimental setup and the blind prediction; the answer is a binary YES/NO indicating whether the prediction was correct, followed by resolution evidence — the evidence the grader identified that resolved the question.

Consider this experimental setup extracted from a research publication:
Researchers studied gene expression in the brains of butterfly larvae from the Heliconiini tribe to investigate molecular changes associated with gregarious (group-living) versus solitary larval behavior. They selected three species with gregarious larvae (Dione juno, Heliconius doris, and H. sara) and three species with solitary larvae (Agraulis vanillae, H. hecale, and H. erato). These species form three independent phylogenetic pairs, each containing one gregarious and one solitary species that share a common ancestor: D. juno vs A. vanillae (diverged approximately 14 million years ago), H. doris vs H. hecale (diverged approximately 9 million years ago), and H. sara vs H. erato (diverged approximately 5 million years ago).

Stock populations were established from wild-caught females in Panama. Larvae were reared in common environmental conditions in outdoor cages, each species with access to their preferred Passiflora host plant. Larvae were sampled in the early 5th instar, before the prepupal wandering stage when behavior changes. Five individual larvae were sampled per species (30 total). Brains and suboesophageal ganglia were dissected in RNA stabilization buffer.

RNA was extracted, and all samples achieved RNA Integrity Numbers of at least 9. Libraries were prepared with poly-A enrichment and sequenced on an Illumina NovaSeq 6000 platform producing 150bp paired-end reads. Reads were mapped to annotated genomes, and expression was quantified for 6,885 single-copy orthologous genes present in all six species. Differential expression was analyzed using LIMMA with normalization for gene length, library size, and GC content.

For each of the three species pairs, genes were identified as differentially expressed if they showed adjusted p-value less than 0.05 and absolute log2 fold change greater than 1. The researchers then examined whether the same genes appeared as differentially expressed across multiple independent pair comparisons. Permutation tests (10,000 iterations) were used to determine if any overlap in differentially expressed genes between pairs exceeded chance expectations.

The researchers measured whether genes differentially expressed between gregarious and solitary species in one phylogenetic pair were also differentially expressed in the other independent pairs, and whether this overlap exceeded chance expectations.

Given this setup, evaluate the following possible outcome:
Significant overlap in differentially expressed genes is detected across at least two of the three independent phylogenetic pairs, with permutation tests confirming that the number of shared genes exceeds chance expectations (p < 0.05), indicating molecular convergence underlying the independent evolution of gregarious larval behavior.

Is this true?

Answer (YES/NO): YES